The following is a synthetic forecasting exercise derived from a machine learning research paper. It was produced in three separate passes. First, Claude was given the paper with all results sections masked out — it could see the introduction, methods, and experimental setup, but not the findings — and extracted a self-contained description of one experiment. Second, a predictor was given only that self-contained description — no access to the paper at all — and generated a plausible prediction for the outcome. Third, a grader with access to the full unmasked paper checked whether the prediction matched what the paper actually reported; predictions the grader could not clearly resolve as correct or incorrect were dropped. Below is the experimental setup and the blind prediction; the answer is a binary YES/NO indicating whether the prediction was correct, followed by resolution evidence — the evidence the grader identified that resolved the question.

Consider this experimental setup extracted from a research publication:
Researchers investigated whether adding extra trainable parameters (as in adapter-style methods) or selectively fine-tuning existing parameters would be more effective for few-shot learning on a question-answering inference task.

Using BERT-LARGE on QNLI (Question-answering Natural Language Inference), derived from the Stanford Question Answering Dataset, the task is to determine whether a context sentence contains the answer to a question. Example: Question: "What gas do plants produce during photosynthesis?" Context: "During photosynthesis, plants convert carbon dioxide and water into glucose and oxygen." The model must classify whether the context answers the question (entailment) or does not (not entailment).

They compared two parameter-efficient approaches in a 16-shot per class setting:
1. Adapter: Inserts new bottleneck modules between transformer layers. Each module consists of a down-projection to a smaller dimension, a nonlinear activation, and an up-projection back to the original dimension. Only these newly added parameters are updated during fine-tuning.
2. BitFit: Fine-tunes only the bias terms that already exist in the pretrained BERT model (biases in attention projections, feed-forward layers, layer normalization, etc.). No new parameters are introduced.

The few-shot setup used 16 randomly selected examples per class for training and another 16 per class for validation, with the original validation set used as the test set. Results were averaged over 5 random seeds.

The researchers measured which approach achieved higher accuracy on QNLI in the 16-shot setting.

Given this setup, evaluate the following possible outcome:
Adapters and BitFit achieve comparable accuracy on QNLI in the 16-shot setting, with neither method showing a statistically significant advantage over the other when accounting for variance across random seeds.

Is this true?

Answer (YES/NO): NO